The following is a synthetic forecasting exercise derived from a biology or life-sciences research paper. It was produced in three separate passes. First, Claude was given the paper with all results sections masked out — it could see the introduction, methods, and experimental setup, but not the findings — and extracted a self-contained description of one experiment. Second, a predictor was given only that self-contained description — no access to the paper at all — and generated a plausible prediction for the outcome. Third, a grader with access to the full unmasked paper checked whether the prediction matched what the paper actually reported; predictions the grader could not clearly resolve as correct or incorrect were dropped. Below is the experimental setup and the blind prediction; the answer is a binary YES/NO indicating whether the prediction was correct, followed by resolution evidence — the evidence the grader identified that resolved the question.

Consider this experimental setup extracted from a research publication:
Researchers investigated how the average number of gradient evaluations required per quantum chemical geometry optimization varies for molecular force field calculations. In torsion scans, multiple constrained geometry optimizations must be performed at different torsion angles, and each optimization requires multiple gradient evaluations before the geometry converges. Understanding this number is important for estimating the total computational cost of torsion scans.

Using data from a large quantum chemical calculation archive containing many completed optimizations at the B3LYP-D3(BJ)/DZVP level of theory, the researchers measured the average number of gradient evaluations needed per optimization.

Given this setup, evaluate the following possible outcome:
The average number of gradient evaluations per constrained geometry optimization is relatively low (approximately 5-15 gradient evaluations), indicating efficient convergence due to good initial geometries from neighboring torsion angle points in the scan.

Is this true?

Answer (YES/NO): NO